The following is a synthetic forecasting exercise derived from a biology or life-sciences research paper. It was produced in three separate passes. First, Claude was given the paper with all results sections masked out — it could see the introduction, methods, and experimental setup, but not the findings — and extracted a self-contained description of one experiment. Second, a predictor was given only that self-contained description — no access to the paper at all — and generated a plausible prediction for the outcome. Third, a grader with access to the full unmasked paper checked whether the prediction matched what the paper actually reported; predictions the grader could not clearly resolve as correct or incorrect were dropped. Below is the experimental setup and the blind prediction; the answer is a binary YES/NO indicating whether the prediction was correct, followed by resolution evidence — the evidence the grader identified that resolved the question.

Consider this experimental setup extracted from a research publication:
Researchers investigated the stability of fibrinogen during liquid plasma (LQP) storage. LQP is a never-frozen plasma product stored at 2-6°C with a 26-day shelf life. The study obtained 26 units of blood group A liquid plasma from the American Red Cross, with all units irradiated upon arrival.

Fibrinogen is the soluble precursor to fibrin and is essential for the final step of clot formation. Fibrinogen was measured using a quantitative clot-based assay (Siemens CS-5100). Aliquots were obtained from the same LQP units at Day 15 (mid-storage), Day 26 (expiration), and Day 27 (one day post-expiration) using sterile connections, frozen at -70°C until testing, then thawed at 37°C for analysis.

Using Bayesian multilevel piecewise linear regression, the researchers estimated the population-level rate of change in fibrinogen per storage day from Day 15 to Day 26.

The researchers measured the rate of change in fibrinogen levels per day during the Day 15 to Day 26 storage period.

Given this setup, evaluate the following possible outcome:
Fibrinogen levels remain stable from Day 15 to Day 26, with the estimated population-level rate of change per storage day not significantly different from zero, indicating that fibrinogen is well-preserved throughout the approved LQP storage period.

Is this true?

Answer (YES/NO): YES